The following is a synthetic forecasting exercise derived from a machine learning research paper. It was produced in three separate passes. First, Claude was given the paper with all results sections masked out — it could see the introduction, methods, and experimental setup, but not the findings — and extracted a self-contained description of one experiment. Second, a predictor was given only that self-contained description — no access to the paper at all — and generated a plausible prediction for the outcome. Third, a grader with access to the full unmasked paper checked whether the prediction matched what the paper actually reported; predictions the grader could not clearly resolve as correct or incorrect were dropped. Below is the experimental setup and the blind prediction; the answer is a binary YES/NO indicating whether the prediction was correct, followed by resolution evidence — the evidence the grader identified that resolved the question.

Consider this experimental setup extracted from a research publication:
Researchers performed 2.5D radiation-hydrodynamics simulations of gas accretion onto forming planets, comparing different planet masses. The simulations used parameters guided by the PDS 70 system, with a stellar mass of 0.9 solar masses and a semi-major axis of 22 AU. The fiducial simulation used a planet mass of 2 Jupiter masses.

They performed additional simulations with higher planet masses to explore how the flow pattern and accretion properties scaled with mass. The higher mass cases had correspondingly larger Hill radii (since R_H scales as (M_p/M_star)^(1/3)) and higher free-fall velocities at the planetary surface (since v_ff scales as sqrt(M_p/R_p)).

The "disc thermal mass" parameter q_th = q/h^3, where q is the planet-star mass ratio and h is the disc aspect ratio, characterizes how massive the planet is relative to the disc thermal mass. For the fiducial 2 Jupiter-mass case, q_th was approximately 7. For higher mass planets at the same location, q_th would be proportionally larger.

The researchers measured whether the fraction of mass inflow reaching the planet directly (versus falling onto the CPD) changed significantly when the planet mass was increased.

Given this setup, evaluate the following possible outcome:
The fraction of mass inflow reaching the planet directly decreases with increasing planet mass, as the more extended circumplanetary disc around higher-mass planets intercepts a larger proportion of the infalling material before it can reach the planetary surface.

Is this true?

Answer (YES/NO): NO